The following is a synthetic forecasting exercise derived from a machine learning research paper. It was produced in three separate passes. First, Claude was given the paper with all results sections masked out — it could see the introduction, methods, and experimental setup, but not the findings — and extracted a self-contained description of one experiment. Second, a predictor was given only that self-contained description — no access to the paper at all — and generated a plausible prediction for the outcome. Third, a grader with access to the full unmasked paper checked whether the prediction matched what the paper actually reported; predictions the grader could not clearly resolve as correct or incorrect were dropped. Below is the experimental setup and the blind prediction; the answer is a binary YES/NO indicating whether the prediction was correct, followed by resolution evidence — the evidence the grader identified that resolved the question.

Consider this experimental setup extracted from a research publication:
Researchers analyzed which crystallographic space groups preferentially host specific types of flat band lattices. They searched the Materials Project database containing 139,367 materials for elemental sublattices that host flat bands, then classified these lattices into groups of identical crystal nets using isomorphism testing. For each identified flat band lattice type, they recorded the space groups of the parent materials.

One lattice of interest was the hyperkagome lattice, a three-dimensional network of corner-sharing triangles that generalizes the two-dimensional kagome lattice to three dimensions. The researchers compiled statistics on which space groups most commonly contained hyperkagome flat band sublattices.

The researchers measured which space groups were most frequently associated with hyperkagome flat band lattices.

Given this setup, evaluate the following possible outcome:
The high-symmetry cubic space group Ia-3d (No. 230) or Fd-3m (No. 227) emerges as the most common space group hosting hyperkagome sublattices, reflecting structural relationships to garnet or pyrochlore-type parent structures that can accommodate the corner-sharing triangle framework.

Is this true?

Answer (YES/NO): NO